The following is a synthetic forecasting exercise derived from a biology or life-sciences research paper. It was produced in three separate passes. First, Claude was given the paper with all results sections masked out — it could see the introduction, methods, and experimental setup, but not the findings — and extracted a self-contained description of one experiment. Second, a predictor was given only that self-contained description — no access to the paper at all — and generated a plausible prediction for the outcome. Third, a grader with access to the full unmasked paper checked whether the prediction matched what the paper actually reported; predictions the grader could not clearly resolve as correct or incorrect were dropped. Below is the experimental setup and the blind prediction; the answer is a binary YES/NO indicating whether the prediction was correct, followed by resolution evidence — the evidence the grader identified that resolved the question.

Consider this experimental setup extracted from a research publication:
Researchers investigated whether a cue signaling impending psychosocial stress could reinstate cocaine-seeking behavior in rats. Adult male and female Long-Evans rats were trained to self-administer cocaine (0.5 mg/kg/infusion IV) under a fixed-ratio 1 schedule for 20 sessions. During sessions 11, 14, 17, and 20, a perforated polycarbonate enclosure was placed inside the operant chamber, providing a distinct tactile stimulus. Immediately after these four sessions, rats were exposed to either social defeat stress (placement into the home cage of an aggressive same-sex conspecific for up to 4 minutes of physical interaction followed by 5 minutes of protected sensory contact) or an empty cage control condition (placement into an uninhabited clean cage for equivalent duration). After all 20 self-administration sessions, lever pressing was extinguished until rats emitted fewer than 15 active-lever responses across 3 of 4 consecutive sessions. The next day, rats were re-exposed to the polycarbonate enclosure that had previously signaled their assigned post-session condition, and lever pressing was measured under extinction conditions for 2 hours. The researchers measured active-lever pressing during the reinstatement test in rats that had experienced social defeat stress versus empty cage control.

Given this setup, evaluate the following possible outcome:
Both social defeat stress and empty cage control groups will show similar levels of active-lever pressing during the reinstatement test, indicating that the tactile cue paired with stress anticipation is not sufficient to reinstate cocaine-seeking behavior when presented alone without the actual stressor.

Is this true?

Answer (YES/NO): NO